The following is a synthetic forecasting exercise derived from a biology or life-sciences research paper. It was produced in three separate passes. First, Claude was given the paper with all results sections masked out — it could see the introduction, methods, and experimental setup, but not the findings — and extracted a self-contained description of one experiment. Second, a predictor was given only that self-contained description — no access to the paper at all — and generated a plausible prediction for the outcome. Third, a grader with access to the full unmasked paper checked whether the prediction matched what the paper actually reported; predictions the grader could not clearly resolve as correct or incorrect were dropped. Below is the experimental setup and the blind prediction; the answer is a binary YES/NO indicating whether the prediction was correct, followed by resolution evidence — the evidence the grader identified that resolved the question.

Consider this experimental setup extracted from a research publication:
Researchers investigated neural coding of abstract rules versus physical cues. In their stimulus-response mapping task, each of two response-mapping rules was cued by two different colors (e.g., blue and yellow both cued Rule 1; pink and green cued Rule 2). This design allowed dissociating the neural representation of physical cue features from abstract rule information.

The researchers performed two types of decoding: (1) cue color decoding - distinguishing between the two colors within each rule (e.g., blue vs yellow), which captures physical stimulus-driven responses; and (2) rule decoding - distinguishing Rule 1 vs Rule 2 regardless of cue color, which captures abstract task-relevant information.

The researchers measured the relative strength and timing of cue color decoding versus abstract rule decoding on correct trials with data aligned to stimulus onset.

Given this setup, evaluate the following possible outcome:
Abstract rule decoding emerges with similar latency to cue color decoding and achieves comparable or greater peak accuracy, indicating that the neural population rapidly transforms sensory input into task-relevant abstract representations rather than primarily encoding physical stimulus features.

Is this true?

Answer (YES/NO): NO